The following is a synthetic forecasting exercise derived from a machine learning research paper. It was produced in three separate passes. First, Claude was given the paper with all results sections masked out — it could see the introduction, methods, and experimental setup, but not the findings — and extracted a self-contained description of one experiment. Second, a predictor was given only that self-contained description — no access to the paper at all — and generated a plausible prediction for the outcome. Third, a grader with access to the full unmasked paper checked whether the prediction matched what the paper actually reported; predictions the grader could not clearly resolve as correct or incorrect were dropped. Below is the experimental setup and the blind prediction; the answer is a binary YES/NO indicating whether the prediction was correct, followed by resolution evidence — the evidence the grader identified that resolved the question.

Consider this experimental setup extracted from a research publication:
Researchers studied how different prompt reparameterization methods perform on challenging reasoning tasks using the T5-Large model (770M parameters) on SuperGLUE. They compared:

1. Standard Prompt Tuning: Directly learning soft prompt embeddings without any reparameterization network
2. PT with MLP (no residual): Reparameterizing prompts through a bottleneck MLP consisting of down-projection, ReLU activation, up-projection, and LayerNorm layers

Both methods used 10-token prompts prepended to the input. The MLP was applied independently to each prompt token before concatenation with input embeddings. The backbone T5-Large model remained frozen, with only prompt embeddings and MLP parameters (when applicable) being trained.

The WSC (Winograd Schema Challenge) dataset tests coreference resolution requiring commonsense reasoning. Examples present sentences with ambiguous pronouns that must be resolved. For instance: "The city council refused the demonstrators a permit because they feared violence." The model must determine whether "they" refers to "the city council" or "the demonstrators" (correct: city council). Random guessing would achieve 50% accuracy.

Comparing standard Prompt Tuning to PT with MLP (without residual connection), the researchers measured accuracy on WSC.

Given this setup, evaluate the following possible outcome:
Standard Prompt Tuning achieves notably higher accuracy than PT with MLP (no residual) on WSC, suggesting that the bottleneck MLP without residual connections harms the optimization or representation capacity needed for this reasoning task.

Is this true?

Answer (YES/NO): YES